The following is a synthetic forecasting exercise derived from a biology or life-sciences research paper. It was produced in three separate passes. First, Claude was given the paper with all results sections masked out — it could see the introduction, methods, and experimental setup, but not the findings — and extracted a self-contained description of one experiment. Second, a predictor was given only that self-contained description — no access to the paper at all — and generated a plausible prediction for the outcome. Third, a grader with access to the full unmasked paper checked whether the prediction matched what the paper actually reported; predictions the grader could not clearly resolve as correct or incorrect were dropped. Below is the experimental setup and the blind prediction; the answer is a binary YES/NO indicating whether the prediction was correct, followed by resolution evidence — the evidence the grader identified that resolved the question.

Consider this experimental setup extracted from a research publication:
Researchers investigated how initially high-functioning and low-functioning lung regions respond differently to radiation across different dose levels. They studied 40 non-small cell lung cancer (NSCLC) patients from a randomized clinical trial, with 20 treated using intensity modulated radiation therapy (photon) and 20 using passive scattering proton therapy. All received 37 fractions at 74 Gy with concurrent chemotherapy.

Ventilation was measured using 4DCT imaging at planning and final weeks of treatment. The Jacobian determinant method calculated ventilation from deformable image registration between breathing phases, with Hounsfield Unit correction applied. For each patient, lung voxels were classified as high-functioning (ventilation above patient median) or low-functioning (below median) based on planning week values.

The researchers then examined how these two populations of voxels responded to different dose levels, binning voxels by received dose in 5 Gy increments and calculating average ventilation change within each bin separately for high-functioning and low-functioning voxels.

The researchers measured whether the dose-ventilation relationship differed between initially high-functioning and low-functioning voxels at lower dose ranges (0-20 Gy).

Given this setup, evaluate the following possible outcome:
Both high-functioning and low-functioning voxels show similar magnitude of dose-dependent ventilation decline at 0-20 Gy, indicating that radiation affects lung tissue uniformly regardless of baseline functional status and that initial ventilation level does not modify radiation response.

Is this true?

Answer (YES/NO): NO